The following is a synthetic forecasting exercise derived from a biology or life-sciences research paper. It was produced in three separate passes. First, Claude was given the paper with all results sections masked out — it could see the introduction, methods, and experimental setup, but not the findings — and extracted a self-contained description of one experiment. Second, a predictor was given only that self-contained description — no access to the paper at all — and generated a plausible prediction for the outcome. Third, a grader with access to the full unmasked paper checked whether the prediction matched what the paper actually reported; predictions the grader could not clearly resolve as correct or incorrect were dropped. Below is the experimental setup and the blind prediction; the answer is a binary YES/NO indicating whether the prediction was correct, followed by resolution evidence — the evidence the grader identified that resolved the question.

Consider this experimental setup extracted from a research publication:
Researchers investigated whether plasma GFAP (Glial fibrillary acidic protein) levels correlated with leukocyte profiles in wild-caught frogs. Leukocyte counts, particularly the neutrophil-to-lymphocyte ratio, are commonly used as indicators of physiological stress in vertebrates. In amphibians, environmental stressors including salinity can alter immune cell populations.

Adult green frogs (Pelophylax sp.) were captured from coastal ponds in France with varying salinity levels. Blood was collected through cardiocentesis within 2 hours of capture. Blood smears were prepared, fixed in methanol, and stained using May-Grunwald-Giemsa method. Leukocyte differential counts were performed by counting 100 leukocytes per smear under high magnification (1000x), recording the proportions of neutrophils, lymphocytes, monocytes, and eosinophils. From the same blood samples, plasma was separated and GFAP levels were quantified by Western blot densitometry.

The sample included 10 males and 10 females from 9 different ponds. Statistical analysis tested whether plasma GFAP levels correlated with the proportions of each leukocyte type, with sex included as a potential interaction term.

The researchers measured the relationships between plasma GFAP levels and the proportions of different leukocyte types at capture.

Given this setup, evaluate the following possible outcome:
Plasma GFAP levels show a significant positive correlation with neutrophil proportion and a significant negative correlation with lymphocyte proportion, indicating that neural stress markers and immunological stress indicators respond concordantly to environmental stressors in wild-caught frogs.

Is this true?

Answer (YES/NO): NO